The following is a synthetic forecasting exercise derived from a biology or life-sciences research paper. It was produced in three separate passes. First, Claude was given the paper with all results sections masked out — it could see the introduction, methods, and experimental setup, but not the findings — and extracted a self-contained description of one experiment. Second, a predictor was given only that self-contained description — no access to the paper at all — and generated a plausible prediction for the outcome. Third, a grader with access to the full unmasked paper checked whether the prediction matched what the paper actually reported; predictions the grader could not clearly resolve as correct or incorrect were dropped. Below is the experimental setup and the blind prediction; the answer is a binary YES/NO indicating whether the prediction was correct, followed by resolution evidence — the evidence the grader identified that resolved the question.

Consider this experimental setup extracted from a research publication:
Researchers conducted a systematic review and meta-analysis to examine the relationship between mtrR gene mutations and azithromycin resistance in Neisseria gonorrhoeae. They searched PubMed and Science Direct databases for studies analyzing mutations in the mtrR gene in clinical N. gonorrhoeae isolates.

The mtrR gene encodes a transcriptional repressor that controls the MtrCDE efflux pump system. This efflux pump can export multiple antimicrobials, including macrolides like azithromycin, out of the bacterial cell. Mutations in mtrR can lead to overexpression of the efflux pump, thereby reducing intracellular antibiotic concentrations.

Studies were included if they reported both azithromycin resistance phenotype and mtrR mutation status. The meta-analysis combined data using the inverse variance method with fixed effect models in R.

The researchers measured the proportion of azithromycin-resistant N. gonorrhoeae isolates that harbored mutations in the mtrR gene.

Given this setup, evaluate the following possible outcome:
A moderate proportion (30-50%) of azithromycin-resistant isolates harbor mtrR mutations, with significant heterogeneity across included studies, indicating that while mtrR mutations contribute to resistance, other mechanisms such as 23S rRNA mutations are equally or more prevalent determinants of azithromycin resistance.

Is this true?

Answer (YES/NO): NO